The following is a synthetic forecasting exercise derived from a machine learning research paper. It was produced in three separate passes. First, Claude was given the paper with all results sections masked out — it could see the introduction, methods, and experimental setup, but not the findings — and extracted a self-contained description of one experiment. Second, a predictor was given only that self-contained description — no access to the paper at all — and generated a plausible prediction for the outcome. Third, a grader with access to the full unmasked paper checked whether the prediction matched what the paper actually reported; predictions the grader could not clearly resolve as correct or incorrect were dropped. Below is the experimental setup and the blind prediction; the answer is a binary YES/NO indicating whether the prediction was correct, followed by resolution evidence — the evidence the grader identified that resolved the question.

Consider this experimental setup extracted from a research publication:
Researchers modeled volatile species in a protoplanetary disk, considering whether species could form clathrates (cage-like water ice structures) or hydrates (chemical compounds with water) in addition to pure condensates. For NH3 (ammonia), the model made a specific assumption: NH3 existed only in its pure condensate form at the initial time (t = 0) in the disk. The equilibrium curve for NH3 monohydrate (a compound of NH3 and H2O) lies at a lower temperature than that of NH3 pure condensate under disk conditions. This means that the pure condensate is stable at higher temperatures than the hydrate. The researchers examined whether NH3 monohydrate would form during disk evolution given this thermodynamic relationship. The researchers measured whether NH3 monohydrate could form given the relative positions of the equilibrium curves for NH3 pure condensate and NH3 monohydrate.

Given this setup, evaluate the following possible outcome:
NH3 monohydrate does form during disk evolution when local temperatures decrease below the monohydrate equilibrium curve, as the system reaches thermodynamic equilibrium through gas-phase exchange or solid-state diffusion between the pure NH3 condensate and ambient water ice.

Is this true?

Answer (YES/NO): NO